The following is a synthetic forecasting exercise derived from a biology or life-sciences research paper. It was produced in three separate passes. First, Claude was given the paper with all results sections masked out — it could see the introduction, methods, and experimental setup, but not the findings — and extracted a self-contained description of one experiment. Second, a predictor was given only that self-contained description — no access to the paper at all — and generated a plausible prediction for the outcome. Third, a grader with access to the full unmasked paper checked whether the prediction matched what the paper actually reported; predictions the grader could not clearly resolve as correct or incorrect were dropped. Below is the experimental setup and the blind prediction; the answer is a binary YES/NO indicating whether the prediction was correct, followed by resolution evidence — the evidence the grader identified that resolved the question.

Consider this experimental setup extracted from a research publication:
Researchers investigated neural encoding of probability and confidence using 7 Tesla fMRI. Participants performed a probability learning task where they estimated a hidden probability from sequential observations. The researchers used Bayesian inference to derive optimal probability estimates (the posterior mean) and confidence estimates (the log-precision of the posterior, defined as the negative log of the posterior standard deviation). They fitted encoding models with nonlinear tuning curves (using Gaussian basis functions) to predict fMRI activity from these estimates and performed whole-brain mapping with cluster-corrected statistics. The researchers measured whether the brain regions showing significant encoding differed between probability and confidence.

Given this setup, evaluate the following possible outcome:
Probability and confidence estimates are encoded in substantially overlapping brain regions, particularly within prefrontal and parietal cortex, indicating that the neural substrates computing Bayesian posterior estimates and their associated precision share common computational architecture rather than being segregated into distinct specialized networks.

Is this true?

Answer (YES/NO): NO